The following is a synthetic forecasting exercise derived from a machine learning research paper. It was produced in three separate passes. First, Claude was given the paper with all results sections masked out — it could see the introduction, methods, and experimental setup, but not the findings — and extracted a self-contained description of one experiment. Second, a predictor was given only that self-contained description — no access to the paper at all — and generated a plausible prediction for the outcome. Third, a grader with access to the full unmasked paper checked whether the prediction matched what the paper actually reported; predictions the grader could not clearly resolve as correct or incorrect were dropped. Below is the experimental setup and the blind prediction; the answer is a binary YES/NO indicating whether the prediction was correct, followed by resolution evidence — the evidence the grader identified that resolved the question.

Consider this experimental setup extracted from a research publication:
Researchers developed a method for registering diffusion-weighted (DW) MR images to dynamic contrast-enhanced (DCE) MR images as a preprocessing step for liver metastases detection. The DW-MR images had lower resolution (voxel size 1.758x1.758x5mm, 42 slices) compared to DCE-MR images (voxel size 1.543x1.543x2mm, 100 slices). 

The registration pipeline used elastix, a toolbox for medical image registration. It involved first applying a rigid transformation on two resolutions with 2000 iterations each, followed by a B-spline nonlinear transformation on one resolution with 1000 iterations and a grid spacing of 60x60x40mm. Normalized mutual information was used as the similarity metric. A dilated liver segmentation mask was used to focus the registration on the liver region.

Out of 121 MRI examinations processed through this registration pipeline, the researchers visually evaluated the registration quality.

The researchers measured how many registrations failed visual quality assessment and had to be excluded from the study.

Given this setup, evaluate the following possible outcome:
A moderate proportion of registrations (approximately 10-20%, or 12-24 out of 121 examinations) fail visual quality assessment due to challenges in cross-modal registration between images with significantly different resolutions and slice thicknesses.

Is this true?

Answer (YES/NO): NO